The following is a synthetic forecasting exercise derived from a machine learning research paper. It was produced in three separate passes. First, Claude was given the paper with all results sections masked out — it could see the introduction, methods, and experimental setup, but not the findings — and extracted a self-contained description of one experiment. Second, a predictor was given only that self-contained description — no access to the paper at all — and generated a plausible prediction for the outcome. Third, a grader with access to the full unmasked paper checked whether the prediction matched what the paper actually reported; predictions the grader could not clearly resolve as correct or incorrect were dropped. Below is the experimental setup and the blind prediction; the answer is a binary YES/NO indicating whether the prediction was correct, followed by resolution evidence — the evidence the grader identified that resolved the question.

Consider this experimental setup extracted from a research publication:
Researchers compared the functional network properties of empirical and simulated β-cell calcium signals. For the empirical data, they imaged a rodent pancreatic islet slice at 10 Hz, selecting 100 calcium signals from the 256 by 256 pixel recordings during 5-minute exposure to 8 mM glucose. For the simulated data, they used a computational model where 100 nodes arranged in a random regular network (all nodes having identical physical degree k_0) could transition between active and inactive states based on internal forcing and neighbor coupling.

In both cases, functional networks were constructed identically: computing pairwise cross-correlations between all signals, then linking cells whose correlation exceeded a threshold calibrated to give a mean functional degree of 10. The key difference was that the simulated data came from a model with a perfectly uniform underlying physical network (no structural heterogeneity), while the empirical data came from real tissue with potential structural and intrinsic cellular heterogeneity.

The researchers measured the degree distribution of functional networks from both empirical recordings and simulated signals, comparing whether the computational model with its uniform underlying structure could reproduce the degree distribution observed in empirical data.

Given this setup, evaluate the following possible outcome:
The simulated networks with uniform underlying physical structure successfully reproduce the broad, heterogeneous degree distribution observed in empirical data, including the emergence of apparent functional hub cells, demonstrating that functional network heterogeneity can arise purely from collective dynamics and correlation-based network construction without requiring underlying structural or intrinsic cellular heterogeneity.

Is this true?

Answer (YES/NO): YES